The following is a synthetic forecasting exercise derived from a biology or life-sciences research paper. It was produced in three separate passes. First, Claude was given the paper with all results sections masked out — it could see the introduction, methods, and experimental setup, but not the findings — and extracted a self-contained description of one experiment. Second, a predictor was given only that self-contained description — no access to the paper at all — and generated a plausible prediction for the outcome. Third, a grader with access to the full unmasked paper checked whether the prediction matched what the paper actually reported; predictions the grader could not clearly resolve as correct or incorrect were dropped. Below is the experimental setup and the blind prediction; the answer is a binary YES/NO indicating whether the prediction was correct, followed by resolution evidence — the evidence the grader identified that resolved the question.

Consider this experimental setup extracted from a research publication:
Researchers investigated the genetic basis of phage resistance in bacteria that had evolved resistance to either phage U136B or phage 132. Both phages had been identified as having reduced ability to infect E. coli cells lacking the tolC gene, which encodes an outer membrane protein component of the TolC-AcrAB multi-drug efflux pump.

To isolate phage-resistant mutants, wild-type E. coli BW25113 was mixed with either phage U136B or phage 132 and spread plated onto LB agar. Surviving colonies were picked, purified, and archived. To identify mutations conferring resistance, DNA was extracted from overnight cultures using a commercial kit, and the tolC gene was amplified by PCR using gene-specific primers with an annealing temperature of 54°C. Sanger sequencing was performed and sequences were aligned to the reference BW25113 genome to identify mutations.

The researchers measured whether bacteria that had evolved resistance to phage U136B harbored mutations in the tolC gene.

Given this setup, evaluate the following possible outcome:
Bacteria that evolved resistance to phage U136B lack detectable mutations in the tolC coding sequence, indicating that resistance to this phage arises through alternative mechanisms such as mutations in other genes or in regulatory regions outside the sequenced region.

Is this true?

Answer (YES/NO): NO